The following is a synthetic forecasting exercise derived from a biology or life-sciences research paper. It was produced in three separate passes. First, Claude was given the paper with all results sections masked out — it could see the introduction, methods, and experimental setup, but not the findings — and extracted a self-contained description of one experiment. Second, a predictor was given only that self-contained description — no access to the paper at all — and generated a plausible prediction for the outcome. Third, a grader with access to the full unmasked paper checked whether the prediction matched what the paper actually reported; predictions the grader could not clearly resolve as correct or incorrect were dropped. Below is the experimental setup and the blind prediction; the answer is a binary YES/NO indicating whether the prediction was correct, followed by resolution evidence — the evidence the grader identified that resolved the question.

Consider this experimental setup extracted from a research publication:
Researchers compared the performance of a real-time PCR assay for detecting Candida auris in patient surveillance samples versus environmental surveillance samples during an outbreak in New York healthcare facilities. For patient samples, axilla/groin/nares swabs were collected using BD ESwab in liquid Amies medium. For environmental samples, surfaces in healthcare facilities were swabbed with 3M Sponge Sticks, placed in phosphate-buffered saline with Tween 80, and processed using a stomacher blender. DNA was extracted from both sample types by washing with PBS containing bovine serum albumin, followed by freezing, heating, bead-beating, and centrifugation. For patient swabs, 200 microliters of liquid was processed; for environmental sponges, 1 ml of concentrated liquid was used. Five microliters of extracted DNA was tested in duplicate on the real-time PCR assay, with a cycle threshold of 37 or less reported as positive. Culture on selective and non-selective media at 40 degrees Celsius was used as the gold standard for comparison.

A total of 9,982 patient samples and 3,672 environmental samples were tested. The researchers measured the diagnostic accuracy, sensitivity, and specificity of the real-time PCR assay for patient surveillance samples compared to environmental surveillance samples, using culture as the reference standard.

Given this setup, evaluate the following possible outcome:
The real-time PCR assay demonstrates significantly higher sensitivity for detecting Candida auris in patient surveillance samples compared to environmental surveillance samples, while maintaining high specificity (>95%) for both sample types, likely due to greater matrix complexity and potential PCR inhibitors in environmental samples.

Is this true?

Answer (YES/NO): NO